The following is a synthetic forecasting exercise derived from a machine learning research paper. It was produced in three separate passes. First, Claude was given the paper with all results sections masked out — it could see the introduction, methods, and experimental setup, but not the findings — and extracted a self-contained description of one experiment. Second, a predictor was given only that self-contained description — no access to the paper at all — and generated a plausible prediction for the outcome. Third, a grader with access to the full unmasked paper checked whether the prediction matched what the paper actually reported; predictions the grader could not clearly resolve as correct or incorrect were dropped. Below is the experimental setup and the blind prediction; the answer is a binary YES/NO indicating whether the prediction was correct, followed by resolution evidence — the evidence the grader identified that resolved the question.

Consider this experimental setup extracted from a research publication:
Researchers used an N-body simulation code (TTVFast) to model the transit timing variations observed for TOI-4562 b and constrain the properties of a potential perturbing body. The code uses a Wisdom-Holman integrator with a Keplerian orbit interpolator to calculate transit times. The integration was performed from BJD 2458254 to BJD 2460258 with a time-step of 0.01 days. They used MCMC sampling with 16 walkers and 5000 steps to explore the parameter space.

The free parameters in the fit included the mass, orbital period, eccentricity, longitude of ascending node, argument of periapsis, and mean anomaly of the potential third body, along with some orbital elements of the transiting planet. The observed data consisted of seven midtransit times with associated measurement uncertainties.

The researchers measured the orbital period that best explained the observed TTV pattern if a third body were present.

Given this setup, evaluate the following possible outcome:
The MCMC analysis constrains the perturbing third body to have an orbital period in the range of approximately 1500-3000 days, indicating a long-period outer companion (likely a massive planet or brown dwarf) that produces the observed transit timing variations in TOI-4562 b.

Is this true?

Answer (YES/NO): NO